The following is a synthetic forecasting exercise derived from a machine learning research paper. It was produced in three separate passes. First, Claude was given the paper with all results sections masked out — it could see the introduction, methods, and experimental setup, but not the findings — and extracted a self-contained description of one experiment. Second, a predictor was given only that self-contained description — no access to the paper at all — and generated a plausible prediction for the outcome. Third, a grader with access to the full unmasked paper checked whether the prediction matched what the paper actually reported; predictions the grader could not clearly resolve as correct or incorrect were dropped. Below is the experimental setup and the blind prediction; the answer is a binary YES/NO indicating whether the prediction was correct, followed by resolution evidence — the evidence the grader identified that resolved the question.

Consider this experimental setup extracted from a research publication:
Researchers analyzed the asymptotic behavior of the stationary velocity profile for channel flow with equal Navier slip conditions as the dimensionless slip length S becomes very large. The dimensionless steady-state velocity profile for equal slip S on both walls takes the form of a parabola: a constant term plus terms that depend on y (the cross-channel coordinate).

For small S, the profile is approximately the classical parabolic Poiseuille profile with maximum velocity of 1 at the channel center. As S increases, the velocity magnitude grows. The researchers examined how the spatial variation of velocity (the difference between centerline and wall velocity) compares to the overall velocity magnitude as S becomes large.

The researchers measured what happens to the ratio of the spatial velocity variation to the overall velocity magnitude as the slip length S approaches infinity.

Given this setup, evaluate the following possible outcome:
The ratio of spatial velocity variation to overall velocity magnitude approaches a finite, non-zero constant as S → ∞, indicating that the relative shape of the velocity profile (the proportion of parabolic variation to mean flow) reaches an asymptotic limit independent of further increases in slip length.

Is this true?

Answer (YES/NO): NO